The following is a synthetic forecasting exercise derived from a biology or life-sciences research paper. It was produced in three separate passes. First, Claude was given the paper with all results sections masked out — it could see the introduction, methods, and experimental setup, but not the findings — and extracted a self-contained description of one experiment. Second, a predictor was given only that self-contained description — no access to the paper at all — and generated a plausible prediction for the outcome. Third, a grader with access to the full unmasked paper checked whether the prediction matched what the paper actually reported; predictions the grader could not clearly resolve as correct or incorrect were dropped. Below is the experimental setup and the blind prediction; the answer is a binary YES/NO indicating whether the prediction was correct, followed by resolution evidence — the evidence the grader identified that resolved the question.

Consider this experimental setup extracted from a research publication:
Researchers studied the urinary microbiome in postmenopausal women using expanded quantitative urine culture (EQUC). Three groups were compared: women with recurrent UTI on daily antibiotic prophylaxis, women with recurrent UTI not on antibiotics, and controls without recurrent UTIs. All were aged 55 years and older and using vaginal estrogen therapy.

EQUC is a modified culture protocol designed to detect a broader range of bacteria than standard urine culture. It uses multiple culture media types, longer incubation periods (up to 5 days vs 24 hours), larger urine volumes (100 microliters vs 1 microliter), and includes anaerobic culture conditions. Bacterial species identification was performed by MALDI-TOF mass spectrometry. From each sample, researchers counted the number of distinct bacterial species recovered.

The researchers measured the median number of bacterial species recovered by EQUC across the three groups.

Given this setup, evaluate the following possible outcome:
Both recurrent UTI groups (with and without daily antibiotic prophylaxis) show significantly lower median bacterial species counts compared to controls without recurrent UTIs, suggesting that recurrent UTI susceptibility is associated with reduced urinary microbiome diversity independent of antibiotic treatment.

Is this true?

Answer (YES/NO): NO